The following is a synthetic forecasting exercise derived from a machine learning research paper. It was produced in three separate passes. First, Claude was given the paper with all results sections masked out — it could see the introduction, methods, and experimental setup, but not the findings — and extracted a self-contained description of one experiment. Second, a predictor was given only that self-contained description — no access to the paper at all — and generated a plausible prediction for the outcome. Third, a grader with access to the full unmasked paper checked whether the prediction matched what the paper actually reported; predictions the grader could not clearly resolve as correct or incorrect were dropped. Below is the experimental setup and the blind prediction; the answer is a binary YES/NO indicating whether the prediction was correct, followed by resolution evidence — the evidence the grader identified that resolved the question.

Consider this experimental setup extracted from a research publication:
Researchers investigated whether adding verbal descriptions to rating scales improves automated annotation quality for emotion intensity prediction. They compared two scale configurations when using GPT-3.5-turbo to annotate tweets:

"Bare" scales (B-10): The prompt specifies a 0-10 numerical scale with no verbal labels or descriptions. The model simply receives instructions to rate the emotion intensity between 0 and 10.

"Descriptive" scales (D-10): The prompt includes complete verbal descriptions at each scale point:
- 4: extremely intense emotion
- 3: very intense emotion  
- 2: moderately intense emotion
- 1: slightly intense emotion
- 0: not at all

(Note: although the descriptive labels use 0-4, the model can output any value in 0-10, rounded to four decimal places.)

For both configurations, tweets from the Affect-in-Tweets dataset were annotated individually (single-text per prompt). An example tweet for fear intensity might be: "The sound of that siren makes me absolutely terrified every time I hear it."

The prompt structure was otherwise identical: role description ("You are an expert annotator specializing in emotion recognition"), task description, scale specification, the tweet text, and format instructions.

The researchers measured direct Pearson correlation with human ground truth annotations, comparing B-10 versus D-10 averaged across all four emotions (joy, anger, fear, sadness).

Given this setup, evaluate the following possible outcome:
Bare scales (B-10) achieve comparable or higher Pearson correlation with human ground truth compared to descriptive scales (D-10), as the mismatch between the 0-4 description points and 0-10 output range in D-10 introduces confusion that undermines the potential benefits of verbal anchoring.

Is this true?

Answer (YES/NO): NO